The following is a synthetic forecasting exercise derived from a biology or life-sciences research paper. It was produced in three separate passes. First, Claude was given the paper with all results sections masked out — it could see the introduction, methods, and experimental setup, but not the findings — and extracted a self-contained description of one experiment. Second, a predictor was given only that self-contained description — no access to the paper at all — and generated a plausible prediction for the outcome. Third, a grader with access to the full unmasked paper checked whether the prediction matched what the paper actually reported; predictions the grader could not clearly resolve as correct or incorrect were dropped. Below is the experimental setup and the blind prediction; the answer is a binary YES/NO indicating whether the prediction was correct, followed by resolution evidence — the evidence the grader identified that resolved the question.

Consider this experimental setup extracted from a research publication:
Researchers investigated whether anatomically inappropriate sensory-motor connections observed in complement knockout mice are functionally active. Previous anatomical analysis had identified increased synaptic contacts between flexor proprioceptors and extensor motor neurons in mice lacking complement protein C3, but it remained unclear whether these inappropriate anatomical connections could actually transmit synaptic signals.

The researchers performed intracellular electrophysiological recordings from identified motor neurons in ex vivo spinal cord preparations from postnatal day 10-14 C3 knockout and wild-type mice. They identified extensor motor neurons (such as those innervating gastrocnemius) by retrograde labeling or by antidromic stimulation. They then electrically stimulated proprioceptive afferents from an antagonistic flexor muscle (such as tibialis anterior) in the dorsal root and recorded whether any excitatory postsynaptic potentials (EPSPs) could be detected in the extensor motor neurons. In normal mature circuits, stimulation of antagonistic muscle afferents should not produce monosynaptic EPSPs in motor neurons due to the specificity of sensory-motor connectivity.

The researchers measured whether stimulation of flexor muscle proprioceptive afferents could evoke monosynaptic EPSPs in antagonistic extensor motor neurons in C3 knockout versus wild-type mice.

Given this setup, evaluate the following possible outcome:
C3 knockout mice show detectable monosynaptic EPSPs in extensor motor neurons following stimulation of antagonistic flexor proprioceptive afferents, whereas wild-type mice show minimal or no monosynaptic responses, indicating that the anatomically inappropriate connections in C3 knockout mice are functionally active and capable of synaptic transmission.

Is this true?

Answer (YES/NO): YES